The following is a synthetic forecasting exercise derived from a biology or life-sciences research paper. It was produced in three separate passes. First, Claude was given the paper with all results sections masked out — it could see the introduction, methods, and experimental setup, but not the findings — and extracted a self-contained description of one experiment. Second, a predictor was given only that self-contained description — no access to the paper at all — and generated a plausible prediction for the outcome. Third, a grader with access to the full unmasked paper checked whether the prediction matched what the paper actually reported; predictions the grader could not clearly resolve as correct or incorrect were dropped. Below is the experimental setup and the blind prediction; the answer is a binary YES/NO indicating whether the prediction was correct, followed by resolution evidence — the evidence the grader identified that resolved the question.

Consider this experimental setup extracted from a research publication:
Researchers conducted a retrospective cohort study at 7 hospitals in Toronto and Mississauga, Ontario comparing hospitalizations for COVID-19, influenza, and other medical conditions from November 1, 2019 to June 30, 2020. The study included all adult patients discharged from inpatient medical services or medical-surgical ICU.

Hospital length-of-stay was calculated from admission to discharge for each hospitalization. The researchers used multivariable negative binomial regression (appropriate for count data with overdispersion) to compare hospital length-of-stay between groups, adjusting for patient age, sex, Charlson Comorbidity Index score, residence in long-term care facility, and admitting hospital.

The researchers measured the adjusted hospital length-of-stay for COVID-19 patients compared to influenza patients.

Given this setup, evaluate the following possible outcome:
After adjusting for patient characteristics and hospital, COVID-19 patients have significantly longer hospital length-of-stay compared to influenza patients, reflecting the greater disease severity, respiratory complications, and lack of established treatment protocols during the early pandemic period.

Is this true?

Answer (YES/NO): YES